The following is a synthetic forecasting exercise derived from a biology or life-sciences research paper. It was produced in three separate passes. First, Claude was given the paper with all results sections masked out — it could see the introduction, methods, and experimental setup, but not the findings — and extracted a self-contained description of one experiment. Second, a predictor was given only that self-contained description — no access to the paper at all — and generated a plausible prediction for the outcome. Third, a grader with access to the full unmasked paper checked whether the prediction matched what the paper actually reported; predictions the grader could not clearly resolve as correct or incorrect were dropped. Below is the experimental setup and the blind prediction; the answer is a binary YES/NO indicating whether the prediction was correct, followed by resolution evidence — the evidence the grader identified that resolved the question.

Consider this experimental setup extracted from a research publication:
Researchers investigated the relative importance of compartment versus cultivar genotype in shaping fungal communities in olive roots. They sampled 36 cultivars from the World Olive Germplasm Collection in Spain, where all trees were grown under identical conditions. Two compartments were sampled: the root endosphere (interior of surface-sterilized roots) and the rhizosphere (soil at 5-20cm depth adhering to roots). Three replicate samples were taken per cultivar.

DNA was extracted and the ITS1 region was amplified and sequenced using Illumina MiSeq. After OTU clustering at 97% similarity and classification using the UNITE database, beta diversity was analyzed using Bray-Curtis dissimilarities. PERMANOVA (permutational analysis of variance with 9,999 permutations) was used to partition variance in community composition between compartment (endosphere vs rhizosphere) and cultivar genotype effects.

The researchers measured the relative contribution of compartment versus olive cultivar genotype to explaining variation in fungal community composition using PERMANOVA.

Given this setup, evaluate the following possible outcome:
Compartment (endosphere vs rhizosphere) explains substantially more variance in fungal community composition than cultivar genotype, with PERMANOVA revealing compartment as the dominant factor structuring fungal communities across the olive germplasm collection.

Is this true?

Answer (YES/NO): NO